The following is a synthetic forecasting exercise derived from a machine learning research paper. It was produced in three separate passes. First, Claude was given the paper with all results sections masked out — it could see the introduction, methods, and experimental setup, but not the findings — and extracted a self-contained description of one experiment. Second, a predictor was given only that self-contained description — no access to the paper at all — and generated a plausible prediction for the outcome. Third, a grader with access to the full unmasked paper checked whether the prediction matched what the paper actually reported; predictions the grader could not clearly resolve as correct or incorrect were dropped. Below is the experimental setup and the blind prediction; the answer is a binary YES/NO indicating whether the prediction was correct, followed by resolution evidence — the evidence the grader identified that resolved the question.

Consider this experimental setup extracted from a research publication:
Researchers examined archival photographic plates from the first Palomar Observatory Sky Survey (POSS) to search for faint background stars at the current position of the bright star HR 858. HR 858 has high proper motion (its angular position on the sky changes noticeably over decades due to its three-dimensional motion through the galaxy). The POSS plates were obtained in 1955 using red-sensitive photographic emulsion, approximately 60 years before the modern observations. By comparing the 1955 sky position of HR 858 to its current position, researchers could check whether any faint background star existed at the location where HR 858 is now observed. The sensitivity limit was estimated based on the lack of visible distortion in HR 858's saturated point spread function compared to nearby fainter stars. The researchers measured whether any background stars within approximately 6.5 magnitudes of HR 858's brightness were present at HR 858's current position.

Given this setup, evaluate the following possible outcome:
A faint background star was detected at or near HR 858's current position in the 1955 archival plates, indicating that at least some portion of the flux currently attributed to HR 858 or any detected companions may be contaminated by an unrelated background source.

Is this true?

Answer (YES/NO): NO